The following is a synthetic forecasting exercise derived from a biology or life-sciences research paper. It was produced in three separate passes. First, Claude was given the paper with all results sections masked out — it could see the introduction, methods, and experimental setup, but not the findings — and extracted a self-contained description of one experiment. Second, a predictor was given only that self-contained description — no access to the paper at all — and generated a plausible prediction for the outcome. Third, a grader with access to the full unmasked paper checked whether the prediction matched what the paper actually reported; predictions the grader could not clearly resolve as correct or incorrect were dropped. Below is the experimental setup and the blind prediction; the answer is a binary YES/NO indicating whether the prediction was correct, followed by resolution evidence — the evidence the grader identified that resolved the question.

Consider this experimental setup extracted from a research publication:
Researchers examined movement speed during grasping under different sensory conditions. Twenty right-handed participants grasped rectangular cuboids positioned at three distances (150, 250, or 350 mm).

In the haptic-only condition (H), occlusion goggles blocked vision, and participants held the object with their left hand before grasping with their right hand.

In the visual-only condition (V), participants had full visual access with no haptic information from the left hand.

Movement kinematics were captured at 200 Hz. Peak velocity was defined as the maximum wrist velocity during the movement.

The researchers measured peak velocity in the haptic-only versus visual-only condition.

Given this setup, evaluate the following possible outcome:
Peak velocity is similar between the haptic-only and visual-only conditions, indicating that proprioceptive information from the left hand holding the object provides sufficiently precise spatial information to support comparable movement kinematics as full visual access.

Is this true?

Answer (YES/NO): YES